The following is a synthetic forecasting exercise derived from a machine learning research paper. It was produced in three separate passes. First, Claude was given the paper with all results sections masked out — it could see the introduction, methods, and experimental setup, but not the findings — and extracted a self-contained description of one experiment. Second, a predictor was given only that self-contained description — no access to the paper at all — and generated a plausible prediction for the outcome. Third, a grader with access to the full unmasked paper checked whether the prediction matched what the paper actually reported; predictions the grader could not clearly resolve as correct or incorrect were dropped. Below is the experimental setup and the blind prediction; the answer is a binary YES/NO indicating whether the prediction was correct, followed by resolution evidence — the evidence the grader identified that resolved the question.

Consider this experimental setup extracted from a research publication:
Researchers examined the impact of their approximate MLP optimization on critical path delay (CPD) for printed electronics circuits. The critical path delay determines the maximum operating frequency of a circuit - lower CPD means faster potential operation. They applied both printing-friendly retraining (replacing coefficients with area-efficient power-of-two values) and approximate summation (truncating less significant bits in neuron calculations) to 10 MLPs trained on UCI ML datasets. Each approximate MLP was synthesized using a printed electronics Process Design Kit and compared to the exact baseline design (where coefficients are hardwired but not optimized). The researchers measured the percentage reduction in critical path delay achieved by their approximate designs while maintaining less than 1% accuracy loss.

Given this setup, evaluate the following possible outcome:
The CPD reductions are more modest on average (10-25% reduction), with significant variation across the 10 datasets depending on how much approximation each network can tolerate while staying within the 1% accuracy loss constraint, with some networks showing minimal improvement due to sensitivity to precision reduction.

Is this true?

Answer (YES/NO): NO